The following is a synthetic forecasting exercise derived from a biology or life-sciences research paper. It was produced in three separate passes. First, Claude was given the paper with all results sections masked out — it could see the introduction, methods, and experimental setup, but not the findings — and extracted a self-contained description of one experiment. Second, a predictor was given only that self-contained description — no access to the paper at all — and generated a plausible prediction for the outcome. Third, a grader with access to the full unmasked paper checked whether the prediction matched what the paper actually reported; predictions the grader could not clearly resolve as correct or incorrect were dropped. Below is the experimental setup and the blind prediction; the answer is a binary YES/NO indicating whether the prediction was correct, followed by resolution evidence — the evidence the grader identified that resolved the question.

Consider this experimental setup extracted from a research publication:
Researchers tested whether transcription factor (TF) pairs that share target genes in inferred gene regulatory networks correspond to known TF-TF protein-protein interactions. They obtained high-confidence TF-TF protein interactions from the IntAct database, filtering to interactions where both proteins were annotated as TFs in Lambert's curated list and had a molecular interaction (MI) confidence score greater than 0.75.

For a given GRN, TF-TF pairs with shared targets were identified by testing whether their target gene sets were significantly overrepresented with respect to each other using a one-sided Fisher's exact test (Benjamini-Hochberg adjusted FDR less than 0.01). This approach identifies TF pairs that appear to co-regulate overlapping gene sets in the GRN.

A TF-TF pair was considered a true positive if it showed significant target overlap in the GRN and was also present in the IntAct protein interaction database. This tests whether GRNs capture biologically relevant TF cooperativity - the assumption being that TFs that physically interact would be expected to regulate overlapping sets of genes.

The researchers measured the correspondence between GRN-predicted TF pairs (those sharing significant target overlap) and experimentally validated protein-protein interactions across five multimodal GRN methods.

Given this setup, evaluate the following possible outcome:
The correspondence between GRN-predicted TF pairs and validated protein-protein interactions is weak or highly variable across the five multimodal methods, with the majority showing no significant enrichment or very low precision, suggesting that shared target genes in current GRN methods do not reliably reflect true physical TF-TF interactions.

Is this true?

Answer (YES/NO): NO